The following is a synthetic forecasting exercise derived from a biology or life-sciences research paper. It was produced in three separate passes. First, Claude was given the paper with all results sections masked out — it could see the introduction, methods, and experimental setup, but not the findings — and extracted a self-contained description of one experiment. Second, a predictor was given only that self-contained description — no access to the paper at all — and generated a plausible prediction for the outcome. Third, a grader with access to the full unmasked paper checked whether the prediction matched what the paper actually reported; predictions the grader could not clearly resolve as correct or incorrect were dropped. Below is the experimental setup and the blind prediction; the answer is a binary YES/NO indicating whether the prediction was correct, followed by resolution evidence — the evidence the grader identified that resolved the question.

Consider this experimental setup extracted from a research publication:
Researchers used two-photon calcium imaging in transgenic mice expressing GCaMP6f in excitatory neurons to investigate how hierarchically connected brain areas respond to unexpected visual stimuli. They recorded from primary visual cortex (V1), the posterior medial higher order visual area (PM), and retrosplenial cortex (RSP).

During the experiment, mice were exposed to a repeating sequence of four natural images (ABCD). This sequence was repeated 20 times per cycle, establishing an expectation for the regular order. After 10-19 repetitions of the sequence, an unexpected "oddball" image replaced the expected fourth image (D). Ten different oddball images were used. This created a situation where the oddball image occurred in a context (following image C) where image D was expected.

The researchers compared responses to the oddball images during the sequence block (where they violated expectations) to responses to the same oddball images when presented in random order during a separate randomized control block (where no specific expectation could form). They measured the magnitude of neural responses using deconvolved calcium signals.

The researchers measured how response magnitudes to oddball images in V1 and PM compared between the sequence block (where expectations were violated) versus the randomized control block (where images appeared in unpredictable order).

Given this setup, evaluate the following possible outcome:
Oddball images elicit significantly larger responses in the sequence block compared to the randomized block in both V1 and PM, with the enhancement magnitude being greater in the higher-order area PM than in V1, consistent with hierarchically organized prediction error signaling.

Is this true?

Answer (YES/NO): NO